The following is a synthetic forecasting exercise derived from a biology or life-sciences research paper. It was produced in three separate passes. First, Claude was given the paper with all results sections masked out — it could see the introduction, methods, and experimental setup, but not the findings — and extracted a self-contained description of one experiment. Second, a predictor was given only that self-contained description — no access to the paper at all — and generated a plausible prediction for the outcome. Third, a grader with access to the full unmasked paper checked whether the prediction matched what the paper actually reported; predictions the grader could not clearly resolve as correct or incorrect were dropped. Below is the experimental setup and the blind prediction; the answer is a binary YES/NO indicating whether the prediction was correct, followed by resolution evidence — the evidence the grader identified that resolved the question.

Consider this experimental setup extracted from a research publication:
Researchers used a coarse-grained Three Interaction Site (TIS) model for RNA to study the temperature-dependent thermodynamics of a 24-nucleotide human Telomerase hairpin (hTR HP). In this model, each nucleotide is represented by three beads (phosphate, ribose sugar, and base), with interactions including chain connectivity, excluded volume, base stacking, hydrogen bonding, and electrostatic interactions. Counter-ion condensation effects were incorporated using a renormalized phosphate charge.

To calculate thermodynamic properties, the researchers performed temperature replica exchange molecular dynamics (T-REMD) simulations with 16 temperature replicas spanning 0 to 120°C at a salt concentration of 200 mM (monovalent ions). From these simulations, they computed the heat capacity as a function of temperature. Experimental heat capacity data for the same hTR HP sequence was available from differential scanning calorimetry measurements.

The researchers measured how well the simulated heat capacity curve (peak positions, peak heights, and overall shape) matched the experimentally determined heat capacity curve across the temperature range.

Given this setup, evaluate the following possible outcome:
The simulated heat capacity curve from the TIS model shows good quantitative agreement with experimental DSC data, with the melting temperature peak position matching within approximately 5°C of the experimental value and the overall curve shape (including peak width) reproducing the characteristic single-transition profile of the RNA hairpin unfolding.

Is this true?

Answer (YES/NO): NO